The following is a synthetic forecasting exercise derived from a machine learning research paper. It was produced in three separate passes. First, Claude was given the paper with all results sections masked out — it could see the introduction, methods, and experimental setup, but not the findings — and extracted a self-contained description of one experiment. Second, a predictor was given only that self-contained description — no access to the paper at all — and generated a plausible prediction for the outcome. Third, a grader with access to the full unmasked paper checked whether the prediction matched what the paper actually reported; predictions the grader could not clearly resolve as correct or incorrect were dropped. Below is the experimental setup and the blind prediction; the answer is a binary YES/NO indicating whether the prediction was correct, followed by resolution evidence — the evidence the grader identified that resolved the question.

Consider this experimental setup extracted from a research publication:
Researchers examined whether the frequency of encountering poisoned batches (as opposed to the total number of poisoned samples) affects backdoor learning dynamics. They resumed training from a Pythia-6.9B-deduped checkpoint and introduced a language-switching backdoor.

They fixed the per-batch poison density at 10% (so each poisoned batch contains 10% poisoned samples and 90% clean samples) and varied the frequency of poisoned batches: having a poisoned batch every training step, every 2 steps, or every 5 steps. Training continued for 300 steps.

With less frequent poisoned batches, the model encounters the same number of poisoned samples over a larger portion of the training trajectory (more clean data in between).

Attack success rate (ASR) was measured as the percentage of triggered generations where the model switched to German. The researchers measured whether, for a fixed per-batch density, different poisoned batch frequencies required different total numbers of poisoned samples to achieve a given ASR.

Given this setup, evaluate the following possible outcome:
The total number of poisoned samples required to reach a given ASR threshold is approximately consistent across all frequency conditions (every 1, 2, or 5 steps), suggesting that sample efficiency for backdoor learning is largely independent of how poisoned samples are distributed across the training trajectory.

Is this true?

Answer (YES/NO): YES